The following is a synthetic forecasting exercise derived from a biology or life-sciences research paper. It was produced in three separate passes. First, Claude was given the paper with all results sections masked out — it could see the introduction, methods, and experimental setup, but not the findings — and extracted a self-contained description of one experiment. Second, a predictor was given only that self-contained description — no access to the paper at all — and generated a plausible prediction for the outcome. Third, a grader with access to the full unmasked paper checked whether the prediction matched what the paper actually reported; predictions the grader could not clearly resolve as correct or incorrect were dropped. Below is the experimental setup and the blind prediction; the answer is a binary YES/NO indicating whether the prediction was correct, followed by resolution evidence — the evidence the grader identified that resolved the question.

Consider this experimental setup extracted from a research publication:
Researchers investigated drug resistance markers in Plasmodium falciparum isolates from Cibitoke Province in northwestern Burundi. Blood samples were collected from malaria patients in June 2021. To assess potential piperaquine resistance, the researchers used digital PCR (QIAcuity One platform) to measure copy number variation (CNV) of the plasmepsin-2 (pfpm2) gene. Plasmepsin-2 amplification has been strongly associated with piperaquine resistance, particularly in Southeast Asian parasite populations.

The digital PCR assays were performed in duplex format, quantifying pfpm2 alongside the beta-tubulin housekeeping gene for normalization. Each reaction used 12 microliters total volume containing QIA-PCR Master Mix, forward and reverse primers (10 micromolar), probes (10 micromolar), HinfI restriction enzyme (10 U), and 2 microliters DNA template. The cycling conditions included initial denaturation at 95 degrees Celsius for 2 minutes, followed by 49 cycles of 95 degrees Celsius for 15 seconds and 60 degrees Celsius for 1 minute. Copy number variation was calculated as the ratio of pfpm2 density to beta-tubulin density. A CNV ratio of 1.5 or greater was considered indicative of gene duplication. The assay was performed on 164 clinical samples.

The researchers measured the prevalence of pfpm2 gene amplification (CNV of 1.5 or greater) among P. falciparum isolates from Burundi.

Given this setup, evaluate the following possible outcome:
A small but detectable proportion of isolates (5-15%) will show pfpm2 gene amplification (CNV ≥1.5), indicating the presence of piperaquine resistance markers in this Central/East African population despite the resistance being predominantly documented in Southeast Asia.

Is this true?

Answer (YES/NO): NO